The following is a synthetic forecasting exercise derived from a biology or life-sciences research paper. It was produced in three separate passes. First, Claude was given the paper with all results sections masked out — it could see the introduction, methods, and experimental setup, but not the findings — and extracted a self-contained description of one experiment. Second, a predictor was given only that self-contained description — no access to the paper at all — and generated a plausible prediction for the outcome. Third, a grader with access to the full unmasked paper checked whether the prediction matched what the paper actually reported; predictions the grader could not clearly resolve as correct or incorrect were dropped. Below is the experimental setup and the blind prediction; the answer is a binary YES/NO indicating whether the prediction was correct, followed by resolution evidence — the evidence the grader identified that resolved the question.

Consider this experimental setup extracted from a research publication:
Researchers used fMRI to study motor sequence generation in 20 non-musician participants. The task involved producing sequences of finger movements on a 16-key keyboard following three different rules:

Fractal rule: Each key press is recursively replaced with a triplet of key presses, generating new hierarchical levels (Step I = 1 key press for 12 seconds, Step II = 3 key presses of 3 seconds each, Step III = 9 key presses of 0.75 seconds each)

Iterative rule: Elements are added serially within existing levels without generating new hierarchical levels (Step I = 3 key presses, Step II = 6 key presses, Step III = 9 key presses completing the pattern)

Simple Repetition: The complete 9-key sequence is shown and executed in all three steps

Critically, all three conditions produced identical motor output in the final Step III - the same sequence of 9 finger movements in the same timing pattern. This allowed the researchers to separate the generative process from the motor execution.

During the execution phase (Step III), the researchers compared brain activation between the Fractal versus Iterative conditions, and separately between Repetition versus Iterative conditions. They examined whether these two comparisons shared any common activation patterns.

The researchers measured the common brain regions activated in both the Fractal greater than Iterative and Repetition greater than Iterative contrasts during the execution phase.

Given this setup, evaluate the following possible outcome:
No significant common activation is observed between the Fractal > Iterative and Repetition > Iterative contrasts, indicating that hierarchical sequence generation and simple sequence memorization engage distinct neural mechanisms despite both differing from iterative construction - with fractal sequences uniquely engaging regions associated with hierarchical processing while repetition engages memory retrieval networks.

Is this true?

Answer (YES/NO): NO